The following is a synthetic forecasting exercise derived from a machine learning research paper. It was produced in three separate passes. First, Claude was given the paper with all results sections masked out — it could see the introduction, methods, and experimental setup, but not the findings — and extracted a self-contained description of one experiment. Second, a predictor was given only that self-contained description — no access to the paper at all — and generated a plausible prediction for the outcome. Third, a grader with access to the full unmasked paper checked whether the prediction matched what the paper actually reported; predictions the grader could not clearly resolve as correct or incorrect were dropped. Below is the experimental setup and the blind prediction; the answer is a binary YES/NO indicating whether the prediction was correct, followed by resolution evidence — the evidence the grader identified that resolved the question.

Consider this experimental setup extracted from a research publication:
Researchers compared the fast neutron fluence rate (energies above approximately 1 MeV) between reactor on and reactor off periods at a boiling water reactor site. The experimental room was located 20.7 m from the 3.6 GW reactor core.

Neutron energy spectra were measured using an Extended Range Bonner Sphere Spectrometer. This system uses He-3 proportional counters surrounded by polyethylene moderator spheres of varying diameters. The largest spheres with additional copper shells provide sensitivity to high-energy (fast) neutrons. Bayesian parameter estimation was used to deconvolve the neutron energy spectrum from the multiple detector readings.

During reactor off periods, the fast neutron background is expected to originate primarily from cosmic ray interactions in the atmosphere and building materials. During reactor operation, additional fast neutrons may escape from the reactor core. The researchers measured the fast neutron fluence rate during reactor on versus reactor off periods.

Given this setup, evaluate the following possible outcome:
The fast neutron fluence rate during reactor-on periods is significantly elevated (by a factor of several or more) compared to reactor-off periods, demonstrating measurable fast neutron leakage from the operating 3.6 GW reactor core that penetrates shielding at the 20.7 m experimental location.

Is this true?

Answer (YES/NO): YES